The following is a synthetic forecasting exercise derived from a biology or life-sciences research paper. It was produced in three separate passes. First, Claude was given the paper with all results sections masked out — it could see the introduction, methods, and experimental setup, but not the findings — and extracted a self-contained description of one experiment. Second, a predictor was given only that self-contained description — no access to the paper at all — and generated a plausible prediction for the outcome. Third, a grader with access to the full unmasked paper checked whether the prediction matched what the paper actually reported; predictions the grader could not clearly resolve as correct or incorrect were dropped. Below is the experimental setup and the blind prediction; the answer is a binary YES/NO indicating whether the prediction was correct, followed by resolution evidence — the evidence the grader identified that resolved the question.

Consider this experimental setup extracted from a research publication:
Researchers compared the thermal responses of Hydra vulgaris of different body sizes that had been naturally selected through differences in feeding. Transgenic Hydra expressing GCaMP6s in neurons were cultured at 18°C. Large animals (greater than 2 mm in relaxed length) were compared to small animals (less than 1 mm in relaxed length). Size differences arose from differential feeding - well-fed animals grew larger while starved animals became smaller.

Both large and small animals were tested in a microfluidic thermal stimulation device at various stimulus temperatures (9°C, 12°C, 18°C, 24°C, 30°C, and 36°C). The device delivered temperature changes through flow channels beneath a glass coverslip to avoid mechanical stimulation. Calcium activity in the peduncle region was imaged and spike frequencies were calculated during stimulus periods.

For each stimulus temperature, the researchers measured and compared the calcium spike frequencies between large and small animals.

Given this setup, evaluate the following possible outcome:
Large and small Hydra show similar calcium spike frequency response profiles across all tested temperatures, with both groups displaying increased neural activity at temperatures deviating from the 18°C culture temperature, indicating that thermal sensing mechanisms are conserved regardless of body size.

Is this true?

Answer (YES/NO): NO